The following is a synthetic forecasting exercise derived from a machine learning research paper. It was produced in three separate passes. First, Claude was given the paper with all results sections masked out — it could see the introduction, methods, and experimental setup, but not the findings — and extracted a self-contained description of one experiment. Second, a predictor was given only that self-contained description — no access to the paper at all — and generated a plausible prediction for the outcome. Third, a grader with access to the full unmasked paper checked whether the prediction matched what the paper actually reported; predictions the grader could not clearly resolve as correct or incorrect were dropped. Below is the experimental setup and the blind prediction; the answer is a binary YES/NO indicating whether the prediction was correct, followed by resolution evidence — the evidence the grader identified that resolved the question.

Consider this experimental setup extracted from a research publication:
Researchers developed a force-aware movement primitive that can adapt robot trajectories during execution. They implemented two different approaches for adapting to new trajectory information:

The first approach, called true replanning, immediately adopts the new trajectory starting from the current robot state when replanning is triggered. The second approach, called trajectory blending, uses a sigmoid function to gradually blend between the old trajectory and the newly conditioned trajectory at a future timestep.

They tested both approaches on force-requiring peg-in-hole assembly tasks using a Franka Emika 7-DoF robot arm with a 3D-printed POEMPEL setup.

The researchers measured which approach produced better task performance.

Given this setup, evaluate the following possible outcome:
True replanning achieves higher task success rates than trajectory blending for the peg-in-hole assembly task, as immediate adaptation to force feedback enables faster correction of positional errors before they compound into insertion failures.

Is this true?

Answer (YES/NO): NO